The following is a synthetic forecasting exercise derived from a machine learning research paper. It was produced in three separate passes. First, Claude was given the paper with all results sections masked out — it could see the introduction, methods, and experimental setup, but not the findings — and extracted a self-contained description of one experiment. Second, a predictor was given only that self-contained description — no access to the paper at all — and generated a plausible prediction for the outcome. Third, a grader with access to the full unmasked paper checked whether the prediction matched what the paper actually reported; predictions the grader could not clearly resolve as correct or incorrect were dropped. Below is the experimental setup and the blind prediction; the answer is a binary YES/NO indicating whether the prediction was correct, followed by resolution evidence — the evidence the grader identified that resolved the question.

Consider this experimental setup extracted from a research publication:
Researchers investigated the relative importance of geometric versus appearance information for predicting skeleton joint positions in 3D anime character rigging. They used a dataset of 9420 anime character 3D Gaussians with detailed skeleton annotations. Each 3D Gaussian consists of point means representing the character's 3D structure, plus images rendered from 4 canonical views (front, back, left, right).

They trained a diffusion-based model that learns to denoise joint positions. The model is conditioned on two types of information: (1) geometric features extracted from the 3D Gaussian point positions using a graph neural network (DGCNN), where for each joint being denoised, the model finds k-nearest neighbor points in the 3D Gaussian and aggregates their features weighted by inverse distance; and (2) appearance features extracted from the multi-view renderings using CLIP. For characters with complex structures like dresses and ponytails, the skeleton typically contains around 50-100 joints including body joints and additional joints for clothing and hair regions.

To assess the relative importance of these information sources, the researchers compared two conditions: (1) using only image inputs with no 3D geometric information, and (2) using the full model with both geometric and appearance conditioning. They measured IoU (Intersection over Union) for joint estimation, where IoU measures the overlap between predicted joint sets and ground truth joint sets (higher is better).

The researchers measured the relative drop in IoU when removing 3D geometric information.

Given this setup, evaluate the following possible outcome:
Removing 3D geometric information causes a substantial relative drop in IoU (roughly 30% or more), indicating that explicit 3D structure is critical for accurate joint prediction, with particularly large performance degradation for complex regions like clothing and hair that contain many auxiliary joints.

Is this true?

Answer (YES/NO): NO